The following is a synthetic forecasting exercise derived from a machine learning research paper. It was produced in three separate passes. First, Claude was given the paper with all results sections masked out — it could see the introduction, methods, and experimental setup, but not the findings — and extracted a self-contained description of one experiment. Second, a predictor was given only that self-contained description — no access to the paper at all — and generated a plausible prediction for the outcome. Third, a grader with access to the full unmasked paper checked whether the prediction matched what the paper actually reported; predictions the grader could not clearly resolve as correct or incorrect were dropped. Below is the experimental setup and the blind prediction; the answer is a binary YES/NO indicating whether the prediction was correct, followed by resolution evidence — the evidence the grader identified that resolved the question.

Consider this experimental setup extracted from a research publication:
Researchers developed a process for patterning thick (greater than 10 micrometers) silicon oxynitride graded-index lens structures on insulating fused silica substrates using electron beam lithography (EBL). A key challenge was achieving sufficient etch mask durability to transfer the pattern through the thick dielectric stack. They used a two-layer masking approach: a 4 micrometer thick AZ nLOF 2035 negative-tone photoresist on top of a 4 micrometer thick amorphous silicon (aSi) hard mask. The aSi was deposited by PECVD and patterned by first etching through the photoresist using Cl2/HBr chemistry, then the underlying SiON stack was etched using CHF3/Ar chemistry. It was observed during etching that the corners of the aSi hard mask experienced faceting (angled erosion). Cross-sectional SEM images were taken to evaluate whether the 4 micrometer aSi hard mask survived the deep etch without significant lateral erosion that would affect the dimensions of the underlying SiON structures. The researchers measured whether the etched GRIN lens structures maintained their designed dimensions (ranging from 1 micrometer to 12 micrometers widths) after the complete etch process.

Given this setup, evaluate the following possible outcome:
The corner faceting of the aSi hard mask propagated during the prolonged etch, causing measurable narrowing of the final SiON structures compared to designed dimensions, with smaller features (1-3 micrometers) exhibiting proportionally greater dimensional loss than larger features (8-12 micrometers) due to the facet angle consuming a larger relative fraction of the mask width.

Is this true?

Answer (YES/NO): NO